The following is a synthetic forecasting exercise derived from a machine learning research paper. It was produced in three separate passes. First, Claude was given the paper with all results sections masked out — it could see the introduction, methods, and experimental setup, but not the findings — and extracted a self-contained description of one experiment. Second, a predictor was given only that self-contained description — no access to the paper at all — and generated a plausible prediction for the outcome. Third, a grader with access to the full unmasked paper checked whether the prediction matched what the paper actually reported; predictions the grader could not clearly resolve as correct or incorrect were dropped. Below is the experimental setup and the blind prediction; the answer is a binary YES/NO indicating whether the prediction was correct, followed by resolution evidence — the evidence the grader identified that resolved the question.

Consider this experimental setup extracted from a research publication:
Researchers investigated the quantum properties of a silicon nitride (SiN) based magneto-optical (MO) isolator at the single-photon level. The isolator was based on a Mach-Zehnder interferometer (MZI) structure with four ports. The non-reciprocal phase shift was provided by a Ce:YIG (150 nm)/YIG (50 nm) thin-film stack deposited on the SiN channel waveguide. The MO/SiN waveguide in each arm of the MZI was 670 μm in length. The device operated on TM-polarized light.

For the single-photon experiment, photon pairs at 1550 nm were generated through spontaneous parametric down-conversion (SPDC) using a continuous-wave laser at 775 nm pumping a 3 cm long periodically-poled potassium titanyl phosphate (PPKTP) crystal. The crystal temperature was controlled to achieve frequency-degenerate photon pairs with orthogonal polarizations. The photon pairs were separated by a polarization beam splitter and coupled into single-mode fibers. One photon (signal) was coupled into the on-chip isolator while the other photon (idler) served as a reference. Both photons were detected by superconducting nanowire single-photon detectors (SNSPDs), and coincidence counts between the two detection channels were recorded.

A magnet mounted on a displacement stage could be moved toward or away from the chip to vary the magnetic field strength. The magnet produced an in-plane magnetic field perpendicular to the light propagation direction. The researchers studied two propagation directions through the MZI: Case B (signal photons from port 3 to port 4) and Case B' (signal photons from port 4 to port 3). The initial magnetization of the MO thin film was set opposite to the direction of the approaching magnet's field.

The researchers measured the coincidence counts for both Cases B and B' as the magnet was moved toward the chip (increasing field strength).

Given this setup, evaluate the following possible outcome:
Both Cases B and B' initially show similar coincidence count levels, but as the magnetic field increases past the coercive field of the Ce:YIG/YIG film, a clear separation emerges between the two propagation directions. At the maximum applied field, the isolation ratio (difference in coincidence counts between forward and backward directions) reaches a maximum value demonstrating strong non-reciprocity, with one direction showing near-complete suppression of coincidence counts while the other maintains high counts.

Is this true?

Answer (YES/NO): NO